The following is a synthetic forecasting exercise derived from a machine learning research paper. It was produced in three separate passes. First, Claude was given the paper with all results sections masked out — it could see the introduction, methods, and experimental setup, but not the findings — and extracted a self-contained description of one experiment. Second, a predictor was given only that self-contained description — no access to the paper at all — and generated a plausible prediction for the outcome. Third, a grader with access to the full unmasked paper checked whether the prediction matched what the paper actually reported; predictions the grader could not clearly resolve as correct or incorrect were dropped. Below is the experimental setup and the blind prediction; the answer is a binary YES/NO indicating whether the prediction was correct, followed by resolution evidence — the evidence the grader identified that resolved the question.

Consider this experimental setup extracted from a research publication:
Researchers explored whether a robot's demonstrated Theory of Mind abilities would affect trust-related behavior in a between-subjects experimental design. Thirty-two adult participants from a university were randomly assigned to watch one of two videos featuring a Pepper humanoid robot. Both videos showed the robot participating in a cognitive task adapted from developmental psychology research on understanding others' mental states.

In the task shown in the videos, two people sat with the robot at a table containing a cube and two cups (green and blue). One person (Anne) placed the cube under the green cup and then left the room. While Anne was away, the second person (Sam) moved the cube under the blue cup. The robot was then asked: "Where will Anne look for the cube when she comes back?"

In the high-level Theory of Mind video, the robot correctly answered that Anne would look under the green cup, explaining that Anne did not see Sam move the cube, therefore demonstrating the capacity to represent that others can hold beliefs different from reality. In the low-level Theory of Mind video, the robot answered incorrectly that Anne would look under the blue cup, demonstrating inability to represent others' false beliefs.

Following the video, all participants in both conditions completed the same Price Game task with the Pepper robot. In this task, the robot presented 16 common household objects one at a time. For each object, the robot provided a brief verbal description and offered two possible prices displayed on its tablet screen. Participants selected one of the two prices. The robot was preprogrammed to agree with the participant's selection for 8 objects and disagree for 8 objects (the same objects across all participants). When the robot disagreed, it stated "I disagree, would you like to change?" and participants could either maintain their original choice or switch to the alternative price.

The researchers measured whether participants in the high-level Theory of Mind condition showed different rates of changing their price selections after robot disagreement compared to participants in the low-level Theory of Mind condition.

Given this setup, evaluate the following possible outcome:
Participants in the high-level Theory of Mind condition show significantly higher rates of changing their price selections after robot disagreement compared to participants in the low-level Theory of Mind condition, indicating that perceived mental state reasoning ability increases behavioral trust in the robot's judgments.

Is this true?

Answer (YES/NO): YES